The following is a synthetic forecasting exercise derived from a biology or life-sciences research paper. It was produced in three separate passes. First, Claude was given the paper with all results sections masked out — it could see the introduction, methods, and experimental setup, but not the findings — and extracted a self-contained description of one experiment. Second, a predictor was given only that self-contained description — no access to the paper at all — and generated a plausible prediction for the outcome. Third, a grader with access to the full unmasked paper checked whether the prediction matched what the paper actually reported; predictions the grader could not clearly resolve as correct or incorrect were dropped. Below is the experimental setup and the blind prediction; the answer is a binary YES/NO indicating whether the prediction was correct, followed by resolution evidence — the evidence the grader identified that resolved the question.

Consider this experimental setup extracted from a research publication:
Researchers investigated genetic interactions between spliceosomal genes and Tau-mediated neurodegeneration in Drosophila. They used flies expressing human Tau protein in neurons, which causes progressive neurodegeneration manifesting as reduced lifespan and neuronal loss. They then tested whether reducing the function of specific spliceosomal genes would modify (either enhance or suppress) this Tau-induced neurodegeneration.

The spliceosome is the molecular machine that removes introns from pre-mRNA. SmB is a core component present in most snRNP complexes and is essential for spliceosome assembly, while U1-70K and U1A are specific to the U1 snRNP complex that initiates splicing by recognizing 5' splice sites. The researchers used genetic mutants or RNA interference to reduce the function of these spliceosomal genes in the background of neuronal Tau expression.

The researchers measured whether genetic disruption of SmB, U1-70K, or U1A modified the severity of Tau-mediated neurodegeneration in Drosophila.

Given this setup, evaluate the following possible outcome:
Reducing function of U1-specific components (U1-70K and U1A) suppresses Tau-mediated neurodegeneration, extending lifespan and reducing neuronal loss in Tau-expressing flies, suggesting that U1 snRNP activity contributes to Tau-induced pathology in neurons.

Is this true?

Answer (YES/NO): NO